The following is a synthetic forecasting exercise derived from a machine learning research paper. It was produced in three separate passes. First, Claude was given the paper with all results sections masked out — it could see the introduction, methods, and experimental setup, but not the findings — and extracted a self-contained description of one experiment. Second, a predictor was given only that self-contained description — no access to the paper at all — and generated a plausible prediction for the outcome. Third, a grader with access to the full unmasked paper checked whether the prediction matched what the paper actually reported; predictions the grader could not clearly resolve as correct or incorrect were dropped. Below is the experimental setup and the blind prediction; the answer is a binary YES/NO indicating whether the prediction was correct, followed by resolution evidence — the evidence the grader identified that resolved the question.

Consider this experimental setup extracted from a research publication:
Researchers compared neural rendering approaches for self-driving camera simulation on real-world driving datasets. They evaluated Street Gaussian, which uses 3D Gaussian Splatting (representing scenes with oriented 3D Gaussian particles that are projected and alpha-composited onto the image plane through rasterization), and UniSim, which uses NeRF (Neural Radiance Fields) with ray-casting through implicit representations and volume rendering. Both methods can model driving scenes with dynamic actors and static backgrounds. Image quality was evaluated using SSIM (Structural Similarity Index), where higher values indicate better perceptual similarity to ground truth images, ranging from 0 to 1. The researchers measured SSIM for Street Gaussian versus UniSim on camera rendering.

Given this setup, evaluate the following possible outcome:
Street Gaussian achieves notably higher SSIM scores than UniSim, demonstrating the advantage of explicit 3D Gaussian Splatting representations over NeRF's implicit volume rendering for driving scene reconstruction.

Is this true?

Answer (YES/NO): YES